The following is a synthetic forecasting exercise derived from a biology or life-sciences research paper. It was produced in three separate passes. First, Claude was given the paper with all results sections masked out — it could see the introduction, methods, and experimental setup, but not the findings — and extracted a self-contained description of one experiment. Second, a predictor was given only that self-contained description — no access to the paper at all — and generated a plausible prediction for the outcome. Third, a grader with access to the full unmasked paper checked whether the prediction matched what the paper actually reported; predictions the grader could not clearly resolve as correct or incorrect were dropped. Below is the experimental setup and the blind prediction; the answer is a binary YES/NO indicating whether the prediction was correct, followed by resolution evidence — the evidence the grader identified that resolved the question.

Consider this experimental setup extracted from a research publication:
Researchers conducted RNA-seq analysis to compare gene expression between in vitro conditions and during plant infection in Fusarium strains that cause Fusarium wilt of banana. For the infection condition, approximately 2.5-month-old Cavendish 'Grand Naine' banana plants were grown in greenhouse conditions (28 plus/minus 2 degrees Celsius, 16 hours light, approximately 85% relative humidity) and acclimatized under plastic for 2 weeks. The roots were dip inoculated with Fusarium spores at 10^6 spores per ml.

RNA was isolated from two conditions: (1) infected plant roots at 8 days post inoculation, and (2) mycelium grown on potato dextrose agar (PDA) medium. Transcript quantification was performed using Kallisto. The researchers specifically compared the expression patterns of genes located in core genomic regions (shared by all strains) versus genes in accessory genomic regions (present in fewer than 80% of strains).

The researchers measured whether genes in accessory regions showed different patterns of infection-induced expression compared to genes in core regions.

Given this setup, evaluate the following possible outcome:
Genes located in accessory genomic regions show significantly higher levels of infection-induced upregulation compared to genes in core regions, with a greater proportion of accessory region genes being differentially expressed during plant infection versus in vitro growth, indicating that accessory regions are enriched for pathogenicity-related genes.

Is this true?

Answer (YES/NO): YES